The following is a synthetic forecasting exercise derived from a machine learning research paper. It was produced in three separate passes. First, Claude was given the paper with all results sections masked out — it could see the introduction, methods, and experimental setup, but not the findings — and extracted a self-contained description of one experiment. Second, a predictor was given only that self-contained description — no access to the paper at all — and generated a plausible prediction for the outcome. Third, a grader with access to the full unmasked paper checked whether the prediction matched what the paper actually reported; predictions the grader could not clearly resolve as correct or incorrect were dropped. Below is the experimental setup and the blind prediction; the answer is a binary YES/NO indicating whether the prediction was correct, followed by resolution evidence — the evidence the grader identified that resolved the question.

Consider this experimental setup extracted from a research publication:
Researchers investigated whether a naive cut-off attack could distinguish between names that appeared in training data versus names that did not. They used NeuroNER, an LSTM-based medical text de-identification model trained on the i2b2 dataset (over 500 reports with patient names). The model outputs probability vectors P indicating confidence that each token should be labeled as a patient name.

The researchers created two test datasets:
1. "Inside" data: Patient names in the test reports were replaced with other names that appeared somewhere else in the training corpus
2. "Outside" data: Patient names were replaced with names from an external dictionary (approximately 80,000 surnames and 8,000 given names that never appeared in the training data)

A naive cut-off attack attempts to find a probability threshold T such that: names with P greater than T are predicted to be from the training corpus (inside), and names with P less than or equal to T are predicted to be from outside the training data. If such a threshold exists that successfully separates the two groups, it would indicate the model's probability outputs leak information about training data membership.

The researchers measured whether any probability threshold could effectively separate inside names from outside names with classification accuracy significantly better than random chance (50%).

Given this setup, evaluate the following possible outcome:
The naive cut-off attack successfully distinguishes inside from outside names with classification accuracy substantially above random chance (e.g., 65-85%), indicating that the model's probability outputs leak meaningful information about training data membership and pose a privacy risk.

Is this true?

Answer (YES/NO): NO